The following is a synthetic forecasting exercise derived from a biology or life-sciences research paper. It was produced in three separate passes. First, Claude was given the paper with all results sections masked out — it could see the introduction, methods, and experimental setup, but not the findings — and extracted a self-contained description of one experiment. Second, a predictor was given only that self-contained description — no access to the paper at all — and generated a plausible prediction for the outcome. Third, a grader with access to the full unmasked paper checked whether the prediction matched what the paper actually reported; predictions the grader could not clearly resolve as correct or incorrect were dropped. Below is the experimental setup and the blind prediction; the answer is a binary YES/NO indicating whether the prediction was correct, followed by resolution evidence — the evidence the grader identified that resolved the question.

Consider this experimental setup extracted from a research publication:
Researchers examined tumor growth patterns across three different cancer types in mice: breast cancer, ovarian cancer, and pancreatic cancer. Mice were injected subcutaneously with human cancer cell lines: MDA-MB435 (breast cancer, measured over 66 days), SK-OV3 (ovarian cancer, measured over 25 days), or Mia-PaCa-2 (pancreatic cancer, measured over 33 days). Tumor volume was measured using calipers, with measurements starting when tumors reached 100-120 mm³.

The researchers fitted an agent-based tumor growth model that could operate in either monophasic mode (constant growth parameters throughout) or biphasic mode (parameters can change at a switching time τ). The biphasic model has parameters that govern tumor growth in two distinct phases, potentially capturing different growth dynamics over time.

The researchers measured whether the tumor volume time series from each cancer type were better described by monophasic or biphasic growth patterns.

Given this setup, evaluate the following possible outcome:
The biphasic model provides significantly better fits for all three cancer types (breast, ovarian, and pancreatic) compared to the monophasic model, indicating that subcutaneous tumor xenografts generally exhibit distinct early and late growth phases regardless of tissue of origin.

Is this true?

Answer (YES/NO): NO